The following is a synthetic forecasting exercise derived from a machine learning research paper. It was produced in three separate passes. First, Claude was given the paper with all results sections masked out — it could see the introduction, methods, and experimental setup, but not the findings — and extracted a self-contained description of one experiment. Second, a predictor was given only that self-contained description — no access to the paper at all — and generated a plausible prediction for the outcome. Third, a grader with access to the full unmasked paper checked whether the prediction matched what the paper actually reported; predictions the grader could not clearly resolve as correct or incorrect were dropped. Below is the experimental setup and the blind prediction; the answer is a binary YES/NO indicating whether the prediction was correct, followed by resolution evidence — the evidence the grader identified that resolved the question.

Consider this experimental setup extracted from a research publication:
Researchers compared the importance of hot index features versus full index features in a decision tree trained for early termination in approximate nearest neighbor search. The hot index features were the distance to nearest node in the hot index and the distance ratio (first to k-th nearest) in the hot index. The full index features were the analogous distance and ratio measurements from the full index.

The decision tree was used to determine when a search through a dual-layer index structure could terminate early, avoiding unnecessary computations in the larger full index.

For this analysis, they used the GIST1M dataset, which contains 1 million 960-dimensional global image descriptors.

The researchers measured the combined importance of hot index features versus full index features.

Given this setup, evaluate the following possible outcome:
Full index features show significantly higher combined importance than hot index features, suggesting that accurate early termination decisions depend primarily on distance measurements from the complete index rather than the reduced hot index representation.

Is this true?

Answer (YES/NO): NO